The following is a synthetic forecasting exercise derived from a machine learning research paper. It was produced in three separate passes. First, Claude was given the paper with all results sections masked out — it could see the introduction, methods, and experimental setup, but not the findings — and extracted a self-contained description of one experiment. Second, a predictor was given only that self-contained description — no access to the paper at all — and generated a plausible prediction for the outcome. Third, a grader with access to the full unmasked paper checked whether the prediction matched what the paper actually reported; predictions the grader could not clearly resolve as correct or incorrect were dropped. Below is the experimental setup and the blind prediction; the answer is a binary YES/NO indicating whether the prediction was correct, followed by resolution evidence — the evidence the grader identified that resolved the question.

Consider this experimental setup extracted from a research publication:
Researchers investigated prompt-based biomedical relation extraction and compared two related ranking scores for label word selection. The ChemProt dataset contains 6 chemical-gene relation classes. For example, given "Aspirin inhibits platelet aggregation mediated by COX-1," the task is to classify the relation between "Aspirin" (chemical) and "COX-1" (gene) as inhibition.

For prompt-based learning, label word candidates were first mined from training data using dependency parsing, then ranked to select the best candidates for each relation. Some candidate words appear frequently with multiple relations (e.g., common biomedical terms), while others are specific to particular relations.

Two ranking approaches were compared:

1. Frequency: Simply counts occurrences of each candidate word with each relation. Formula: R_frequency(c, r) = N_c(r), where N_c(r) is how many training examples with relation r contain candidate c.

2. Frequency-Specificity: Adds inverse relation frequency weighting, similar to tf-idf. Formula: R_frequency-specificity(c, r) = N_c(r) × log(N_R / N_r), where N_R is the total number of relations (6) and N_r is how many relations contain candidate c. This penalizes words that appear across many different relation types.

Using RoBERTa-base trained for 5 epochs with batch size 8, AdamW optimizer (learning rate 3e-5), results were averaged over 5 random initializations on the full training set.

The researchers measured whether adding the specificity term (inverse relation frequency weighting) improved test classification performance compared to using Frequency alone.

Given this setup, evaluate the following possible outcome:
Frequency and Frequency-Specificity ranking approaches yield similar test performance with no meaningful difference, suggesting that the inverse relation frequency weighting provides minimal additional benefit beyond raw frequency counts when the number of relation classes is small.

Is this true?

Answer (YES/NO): YES